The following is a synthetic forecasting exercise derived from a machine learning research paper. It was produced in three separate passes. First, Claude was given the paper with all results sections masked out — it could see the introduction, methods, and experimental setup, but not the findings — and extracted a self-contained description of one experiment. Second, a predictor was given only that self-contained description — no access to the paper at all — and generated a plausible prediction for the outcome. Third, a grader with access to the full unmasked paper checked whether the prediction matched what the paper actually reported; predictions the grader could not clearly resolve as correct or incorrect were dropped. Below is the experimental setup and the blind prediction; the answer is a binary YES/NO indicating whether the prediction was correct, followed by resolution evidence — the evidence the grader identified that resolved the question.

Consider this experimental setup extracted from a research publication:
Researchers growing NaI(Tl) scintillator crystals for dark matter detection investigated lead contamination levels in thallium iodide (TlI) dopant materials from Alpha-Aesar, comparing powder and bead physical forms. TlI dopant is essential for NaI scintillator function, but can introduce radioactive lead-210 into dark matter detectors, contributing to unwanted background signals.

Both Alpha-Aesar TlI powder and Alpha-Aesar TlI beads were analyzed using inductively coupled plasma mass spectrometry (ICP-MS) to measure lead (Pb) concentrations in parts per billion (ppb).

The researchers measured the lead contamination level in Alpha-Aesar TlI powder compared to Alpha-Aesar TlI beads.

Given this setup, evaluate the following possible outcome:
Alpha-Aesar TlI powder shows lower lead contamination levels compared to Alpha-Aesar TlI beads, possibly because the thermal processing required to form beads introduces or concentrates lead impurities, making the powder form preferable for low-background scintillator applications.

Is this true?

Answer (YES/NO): NO